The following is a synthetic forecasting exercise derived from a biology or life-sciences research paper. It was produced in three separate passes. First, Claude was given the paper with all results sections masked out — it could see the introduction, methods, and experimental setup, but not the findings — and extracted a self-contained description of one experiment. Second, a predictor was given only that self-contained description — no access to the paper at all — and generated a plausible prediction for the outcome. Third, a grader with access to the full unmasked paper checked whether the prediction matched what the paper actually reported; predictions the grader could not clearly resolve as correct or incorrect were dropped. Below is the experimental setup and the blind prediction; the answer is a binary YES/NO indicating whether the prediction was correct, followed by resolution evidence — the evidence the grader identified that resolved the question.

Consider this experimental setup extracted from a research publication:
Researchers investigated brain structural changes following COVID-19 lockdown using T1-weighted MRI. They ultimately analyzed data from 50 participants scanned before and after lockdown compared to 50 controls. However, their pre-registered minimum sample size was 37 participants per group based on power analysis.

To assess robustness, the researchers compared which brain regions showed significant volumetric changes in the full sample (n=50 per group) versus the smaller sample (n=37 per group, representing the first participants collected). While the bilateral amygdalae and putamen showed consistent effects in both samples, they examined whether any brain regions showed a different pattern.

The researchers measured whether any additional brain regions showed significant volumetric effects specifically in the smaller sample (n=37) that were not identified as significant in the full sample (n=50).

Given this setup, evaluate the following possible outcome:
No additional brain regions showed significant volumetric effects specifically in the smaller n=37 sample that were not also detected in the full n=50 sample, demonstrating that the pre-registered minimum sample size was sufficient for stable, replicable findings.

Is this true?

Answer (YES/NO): NO